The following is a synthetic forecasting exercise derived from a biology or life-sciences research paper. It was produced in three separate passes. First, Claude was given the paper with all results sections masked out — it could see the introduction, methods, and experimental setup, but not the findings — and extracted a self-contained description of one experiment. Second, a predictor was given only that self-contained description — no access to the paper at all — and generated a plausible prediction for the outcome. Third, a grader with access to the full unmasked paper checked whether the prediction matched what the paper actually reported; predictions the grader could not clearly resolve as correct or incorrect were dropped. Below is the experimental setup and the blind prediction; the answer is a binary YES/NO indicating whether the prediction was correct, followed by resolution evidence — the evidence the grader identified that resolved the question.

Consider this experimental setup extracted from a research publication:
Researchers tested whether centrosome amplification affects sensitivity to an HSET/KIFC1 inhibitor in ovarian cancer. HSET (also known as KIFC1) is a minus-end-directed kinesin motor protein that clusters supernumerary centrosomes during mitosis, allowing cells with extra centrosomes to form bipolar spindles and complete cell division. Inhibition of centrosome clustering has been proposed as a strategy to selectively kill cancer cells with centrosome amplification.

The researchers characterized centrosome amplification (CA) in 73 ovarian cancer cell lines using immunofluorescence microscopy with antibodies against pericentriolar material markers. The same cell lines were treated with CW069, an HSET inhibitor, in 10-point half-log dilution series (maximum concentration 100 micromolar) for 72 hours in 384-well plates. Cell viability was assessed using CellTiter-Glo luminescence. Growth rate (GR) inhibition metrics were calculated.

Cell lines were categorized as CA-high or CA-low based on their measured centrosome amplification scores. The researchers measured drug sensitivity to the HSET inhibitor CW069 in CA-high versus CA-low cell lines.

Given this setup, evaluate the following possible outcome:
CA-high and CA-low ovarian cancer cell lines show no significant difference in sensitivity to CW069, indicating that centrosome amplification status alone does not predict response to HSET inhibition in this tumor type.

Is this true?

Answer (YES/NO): YES